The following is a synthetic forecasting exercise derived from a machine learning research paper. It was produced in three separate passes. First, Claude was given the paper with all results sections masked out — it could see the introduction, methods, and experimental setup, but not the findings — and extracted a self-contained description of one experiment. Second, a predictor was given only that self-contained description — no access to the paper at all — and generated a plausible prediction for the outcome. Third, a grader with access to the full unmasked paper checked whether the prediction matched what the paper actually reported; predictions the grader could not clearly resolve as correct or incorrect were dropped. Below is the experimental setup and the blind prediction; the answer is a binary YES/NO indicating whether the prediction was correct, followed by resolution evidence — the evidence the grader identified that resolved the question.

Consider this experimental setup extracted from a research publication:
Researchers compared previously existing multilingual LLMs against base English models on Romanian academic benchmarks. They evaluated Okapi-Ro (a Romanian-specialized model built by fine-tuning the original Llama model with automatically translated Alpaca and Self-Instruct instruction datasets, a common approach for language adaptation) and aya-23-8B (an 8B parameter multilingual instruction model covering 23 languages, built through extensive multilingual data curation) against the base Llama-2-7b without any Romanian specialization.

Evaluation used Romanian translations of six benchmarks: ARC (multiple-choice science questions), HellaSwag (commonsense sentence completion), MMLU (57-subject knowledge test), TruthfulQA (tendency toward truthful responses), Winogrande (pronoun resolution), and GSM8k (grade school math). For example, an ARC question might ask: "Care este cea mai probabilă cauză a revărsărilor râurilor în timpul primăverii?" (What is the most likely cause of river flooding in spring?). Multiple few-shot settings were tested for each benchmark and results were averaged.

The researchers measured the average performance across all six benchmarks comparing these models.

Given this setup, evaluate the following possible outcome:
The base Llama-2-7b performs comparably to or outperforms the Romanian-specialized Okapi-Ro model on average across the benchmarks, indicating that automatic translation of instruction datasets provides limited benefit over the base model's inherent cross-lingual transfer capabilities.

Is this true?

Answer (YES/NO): YES